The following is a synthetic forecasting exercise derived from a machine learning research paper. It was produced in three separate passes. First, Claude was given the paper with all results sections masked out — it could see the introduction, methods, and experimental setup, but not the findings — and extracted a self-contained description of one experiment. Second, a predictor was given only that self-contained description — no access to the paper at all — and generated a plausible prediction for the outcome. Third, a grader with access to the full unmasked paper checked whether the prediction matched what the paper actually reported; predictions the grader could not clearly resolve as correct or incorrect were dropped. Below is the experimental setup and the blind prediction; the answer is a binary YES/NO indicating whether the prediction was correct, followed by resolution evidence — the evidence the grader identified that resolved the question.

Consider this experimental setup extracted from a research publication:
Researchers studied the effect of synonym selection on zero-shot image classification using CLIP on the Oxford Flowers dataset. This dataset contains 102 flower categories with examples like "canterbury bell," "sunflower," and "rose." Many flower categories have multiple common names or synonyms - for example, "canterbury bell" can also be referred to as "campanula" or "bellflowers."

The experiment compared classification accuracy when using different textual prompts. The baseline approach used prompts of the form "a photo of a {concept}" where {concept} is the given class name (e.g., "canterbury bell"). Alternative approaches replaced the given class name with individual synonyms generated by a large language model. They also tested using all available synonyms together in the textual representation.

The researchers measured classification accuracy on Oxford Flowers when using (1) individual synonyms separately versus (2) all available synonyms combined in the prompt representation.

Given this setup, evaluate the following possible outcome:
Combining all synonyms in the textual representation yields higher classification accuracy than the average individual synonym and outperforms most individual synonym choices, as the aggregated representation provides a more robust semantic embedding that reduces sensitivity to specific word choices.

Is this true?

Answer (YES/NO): YES